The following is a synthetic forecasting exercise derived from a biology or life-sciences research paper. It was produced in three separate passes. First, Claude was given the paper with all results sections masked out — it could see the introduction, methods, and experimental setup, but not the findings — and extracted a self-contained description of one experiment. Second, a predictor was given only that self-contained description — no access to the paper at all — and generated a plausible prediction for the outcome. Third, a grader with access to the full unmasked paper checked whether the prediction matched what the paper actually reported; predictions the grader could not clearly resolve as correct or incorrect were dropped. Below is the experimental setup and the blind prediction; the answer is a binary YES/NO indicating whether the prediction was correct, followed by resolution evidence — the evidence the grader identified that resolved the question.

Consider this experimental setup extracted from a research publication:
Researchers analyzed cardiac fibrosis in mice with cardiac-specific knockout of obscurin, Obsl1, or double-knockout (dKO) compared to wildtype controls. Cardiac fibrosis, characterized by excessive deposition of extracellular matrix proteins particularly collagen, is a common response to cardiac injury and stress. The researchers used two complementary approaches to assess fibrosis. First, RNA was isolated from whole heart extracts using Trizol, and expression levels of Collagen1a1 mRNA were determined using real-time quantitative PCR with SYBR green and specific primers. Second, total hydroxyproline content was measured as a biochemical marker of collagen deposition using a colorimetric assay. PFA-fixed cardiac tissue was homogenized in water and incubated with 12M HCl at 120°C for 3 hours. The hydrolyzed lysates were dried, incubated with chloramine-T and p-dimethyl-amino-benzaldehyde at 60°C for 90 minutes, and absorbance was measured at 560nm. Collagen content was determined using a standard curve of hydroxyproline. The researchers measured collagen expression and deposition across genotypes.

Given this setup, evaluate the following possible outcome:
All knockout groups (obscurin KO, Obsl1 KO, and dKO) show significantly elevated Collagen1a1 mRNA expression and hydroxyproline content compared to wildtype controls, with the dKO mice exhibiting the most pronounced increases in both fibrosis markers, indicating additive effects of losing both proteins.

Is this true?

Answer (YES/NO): NO